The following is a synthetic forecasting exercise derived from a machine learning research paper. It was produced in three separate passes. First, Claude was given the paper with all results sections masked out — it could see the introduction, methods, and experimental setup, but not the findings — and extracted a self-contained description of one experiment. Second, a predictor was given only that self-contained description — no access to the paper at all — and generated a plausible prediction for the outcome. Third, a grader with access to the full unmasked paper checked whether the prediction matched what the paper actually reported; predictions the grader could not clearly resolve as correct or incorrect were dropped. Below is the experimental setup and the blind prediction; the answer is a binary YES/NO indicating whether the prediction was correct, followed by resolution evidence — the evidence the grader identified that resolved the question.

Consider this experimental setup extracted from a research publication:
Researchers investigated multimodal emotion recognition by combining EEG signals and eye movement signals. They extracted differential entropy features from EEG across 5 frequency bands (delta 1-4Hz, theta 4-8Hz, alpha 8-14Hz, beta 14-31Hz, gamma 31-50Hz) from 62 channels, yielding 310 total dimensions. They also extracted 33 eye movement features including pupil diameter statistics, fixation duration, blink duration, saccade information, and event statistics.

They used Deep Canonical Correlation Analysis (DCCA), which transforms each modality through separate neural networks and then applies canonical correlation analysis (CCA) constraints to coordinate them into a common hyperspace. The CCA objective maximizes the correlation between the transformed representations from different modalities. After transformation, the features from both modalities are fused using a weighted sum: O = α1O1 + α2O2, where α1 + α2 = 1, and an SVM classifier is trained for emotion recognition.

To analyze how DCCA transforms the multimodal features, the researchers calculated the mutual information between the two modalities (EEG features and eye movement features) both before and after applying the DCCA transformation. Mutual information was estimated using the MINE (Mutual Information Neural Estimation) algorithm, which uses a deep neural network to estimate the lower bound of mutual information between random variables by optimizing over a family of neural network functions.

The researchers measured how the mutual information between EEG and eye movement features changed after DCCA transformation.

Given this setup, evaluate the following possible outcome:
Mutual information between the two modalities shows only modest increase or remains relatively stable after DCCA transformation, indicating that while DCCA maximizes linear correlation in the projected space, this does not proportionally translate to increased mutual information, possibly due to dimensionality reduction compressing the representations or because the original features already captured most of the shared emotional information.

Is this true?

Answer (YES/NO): NO